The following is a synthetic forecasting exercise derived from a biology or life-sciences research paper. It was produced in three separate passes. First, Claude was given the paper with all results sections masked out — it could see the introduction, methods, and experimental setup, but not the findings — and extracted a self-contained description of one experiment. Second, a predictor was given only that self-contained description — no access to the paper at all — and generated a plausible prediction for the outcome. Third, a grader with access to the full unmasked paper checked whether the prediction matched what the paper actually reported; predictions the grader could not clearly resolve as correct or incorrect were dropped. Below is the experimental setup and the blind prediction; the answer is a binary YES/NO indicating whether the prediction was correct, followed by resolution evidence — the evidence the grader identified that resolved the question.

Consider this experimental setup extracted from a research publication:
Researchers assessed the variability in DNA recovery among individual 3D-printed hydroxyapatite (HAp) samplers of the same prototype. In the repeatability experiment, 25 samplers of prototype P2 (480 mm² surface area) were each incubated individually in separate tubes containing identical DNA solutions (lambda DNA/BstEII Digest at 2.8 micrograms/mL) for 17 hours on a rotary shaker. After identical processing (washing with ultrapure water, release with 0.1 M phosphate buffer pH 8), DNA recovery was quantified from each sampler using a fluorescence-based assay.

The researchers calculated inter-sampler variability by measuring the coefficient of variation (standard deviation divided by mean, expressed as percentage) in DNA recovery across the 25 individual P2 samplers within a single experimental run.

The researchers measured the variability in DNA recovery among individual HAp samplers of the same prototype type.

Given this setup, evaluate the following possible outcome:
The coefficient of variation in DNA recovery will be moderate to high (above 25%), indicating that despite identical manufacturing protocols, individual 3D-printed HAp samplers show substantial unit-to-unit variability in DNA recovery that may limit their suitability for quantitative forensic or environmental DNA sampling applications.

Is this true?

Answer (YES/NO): YES